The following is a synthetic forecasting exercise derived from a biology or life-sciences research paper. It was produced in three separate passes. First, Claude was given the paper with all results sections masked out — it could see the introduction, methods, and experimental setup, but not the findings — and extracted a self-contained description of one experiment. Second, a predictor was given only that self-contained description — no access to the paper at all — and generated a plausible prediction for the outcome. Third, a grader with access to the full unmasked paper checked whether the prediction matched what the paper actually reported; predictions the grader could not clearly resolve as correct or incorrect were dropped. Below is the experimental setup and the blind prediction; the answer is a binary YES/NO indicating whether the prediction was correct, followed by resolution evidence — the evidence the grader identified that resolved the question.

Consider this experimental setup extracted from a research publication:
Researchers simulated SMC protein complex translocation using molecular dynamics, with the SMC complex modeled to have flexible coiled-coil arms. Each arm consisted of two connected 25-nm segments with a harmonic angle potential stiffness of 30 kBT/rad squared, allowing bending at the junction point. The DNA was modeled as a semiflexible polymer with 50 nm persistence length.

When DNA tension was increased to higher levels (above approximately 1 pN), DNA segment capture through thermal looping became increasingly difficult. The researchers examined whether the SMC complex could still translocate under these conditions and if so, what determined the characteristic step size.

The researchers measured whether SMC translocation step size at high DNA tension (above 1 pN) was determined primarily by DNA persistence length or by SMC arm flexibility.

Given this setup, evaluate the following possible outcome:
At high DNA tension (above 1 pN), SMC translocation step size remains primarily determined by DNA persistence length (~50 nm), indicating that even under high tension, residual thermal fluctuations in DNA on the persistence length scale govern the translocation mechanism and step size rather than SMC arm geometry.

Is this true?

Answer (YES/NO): NO